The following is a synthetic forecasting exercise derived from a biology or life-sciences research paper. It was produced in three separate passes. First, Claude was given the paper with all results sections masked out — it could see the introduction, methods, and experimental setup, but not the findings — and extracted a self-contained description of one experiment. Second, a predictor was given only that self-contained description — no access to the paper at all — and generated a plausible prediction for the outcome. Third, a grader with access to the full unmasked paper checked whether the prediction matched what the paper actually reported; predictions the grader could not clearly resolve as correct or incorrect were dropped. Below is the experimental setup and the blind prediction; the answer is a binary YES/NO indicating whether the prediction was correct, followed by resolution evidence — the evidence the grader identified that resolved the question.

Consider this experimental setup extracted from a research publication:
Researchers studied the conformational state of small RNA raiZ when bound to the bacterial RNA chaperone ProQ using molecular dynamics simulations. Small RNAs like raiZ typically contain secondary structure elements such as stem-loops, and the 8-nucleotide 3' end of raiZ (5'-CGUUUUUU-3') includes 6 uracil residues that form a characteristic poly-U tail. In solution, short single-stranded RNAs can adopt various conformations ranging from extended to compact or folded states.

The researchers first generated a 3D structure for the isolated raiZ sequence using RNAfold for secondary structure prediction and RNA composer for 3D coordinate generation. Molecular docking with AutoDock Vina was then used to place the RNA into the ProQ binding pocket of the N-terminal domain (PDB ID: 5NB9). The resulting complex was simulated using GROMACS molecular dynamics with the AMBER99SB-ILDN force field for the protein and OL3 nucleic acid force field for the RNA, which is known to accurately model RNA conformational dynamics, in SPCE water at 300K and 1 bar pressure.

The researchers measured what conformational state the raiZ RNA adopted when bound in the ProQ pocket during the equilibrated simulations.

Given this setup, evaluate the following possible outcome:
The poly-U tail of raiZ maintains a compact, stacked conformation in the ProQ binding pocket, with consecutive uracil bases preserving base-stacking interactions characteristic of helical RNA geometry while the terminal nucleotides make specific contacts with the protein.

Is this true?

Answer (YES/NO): NO